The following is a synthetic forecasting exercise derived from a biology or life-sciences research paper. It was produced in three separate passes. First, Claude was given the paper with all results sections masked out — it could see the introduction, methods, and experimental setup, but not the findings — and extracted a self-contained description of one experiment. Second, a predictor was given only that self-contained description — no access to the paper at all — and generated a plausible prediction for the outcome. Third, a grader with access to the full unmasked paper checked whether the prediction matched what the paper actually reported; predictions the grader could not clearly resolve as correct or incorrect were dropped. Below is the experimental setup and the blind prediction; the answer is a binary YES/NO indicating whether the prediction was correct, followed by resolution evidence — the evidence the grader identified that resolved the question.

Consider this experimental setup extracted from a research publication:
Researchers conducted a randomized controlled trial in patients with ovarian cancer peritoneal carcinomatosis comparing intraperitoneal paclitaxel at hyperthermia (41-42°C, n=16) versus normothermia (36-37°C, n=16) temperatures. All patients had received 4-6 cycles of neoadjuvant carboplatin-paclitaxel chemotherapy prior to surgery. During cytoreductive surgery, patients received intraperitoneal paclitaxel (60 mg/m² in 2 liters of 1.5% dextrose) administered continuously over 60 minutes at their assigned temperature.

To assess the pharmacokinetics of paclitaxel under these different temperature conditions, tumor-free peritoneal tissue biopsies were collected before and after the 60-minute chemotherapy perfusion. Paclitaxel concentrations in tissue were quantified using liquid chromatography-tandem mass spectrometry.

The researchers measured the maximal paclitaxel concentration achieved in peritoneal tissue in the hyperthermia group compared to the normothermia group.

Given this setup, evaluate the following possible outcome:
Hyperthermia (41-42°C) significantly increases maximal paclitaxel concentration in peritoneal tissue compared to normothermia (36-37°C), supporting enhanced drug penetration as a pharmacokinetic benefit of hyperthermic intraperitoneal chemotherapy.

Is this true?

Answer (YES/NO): NO